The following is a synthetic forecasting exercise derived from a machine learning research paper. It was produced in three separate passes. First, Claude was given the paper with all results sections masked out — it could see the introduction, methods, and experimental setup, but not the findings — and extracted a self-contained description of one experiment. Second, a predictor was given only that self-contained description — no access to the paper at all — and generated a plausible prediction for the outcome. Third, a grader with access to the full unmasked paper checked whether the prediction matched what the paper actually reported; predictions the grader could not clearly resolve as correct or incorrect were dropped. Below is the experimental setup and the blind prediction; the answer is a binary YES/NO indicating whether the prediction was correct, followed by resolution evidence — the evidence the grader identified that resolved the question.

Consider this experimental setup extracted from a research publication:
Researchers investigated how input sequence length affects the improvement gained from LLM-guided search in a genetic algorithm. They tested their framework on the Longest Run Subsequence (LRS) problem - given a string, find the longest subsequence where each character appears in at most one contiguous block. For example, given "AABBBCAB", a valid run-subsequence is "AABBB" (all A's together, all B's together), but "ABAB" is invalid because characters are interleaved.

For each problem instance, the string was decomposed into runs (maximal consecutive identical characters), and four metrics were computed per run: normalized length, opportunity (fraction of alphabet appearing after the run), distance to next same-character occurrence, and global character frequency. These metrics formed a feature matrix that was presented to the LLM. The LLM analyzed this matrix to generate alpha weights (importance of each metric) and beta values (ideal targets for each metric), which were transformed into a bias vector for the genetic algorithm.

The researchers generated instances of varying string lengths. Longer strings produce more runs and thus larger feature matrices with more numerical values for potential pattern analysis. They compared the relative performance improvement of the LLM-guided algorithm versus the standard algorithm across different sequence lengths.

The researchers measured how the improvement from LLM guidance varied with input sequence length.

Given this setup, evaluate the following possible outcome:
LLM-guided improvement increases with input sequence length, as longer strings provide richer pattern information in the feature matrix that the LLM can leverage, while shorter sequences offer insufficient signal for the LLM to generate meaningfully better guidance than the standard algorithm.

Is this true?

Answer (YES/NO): YES